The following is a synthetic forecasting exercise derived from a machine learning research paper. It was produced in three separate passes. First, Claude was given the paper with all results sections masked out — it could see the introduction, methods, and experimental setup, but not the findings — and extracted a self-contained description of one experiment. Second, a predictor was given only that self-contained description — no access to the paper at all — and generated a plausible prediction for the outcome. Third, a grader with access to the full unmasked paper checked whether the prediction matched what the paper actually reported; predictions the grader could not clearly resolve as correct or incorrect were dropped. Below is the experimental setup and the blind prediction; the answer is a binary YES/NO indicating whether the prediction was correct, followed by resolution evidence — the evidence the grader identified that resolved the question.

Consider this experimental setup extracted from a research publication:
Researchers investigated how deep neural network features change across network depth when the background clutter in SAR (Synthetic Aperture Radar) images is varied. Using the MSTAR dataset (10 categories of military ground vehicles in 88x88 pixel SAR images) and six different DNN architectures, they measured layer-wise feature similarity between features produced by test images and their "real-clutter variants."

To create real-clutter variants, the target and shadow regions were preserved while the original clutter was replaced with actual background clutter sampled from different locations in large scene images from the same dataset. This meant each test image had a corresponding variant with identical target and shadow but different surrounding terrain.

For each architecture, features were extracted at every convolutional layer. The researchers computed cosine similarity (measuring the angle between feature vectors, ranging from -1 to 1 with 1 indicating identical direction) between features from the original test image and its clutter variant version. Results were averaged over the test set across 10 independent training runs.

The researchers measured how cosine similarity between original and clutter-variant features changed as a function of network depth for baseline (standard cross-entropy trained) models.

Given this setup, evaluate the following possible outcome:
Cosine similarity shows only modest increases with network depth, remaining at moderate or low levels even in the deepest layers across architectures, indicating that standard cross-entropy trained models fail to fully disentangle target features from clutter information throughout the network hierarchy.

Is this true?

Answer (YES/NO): NO